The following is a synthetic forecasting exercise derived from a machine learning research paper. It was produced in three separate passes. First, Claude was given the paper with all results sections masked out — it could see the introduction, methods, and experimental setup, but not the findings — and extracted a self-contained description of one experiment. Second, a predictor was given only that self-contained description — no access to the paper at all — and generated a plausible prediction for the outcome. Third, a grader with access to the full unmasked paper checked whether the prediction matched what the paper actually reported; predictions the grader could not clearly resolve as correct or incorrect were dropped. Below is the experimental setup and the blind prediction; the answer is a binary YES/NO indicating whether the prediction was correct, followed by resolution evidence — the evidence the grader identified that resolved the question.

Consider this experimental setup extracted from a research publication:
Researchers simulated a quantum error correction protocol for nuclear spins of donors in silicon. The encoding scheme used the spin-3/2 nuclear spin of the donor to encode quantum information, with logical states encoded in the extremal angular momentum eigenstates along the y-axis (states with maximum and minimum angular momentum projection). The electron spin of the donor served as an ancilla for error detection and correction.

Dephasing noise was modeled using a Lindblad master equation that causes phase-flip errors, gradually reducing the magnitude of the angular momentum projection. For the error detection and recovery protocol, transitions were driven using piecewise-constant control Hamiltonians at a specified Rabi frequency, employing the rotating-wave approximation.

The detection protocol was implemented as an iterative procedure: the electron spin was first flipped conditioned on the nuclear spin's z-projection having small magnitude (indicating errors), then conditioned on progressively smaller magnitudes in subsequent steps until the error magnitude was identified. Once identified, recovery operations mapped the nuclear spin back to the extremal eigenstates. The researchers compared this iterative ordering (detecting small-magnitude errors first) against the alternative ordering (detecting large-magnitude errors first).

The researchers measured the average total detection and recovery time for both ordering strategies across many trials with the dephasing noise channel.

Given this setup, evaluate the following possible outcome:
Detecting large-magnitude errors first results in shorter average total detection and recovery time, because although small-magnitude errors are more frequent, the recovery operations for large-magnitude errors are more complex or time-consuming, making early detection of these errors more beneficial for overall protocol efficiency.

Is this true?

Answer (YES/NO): NO